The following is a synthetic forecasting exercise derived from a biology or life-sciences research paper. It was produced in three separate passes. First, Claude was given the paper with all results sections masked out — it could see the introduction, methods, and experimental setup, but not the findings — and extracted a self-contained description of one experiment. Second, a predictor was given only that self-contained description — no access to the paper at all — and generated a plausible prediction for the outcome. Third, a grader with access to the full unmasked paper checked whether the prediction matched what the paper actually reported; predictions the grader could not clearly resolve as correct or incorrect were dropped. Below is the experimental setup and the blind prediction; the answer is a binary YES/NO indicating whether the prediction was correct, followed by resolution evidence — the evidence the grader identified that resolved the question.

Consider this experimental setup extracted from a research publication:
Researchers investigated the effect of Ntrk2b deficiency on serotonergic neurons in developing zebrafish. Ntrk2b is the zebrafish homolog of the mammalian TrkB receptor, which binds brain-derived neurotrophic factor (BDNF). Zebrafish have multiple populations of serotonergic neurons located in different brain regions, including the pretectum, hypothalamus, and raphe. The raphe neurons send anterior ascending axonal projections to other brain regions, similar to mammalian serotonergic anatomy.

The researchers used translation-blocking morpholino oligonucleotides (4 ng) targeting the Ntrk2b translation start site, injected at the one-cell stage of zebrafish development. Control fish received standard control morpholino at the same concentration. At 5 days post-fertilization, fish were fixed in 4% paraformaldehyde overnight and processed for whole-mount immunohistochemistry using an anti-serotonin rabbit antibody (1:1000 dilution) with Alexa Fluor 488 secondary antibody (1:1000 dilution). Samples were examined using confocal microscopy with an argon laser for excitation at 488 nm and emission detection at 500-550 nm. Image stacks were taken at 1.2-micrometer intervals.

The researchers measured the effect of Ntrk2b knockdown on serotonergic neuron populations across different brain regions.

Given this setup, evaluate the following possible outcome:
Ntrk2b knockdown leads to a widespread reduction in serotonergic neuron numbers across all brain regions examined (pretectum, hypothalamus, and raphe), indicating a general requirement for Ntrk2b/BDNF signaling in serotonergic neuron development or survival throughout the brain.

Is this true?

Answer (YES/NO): YES